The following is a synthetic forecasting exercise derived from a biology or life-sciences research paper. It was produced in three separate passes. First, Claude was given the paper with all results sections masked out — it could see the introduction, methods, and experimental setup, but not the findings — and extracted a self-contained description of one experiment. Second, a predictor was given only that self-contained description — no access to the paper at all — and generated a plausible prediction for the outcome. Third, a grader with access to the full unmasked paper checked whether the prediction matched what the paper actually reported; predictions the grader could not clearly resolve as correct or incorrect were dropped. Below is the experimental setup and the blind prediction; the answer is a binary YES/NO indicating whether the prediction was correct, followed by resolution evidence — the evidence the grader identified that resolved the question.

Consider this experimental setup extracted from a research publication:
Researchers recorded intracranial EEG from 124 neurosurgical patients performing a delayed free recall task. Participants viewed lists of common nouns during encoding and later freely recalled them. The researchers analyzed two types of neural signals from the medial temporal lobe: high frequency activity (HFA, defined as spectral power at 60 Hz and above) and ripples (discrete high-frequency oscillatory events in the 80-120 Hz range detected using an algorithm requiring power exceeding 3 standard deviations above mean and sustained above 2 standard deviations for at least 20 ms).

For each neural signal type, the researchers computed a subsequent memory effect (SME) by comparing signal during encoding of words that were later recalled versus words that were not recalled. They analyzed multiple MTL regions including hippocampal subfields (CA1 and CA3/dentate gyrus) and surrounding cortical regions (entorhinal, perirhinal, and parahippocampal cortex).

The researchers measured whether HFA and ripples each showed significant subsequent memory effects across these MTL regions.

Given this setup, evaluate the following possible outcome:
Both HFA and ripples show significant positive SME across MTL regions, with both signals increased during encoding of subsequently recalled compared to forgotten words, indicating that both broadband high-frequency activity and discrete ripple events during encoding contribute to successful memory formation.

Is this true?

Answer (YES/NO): NO